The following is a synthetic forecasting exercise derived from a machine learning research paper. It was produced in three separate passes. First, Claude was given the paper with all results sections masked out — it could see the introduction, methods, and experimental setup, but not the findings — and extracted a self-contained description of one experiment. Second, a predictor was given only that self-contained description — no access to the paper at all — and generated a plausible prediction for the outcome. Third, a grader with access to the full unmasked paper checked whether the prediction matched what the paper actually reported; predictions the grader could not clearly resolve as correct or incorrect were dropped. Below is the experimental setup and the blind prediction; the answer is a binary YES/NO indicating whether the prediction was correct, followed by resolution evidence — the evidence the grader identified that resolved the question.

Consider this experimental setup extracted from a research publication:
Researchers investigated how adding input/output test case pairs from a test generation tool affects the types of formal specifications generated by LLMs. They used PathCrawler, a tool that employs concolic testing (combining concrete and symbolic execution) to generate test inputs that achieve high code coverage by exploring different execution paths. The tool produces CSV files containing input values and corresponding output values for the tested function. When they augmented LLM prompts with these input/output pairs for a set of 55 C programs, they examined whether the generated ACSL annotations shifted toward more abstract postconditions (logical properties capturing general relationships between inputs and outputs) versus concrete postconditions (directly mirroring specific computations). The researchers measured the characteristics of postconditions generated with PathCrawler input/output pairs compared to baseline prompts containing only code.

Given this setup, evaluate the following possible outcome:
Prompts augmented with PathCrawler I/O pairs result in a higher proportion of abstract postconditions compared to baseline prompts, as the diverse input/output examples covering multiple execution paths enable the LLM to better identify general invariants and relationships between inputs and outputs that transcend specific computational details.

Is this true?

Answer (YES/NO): YES